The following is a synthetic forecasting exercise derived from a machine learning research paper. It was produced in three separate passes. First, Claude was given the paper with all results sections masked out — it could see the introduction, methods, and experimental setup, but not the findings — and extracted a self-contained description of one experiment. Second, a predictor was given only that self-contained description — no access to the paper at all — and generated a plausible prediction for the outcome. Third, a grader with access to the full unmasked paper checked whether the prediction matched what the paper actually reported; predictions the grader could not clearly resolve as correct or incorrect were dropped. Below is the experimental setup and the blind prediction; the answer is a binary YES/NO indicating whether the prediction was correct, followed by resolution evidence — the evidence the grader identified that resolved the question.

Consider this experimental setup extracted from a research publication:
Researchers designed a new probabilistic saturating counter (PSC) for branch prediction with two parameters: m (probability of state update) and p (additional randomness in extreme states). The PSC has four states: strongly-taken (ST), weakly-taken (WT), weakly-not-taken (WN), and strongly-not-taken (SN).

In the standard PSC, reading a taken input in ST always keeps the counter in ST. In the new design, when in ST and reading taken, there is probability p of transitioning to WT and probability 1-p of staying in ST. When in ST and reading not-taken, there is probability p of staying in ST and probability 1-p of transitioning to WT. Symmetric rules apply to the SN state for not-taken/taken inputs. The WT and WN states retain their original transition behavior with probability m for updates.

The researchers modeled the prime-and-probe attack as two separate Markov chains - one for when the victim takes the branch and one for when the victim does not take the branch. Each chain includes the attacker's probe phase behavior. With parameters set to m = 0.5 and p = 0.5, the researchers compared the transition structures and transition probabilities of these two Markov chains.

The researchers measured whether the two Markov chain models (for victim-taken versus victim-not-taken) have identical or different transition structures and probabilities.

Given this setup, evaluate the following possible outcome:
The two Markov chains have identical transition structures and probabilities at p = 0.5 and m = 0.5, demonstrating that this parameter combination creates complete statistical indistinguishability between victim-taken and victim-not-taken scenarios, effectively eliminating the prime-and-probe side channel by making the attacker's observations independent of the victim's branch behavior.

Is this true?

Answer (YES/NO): YES